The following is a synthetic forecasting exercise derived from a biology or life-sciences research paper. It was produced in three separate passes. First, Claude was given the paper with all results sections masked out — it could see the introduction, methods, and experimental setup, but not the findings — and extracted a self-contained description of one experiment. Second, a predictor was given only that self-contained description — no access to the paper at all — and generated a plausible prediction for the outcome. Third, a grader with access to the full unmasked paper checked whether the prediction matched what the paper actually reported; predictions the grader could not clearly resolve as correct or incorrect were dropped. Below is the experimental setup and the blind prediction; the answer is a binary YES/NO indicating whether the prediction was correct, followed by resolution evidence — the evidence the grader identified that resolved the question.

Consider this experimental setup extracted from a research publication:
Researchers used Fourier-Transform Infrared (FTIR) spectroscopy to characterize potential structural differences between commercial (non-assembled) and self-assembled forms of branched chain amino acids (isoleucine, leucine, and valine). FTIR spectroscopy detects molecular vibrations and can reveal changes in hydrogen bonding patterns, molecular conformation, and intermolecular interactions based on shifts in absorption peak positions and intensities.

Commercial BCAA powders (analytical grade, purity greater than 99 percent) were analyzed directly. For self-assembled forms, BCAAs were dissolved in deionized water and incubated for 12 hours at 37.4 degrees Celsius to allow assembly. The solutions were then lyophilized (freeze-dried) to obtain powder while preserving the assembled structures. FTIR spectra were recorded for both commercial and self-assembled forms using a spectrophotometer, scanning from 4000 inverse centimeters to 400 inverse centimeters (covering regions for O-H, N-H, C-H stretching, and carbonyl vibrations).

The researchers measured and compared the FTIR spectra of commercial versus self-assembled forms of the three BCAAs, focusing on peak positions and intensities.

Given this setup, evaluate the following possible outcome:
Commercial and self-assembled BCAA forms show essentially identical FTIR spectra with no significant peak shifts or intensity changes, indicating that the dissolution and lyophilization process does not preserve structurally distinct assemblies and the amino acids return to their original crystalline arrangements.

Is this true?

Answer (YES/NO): NO